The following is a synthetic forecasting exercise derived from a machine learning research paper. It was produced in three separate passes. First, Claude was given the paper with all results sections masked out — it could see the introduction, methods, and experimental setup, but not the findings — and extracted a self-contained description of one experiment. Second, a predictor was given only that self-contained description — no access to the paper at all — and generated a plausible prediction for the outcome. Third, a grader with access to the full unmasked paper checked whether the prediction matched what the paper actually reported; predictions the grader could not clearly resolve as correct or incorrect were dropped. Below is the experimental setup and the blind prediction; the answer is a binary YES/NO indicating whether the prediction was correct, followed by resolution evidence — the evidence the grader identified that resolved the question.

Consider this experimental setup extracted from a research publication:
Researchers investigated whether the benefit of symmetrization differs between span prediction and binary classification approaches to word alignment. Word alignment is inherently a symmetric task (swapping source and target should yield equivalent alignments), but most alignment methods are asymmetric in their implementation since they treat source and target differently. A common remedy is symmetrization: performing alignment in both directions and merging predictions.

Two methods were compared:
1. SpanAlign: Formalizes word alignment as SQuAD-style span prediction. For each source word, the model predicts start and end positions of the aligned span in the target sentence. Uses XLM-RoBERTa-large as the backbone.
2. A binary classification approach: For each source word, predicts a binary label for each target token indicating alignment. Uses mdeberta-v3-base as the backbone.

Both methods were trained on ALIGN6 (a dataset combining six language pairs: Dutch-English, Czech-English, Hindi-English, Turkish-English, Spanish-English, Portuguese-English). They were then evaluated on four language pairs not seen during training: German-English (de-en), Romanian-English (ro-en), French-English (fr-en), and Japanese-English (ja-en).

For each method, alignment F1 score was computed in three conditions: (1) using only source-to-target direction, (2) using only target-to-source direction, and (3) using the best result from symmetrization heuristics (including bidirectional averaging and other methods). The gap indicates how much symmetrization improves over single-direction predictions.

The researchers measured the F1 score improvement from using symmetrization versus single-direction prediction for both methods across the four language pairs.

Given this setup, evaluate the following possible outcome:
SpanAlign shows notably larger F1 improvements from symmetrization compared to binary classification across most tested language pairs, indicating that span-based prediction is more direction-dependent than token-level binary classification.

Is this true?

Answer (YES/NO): YES